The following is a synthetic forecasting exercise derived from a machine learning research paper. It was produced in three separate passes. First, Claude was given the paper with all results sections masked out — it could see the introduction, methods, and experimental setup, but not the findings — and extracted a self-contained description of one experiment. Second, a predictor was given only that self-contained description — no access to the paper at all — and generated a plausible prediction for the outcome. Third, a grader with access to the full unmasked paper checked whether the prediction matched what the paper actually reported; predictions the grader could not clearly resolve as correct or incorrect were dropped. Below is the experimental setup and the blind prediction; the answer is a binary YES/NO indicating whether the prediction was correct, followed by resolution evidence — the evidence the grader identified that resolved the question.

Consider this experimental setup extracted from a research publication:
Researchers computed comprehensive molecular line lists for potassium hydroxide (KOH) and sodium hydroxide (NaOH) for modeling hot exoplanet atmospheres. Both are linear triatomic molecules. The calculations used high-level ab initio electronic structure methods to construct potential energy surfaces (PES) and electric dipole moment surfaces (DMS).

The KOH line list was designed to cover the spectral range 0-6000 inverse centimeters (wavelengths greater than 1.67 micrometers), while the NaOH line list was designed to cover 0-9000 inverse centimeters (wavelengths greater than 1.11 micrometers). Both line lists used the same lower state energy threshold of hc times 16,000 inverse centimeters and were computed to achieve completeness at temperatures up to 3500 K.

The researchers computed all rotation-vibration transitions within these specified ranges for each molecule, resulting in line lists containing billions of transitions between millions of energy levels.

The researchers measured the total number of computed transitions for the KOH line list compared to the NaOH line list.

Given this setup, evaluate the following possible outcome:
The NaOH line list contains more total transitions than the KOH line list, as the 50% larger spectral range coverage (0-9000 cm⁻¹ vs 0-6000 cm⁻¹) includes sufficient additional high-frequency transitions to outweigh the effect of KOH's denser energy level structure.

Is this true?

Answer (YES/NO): YES